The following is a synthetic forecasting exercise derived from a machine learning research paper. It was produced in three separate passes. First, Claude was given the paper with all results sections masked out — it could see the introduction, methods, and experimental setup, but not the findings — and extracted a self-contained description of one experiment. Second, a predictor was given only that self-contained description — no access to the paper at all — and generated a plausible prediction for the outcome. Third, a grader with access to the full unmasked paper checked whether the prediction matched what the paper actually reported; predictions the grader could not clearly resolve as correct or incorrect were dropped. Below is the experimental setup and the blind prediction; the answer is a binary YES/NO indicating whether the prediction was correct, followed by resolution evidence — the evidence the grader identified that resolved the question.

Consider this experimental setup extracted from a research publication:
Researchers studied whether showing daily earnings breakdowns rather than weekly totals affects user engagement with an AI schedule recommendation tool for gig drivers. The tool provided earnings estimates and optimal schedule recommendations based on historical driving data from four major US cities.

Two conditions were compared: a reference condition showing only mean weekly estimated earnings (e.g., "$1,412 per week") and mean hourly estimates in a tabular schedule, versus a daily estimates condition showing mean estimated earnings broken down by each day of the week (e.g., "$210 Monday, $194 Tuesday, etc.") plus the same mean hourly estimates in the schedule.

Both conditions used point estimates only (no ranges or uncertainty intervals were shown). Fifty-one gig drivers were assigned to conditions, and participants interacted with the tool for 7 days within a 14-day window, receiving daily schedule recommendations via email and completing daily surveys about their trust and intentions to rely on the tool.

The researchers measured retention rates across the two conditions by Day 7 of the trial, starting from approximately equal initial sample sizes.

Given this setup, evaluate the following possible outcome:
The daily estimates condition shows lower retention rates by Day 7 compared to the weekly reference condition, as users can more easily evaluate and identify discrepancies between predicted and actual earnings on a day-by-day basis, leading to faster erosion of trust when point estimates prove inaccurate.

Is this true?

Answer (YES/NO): NO